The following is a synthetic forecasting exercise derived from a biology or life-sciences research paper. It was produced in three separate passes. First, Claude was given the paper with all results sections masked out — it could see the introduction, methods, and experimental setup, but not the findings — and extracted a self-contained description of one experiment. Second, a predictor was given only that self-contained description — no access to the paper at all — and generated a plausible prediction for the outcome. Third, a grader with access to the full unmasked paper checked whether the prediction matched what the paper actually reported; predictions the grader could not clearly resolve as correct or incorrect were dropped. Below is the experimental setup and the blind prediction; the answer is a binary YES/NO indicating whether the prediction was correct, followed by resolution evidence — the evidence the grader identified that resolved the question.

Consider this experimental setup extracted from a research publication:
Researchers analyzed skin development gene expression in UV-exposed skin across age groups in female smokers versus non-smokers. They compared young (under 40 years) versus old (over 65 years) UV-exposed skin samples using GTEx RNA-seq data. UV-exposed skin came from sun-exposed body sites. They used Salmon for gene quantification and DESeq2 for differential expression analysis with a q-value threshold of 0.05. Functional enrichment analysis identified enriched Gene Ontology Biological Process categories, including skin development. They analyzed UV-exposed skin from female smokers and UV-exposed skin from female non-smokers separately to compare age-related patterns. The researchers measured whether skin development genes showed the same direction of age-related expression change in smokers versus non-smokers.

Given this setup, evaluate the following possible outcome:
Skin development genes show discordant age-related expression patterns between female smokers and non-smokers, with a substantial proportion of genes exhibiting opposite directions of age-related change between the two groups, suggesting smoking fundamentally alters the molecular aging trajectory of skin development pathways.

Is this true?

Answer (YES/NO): YES